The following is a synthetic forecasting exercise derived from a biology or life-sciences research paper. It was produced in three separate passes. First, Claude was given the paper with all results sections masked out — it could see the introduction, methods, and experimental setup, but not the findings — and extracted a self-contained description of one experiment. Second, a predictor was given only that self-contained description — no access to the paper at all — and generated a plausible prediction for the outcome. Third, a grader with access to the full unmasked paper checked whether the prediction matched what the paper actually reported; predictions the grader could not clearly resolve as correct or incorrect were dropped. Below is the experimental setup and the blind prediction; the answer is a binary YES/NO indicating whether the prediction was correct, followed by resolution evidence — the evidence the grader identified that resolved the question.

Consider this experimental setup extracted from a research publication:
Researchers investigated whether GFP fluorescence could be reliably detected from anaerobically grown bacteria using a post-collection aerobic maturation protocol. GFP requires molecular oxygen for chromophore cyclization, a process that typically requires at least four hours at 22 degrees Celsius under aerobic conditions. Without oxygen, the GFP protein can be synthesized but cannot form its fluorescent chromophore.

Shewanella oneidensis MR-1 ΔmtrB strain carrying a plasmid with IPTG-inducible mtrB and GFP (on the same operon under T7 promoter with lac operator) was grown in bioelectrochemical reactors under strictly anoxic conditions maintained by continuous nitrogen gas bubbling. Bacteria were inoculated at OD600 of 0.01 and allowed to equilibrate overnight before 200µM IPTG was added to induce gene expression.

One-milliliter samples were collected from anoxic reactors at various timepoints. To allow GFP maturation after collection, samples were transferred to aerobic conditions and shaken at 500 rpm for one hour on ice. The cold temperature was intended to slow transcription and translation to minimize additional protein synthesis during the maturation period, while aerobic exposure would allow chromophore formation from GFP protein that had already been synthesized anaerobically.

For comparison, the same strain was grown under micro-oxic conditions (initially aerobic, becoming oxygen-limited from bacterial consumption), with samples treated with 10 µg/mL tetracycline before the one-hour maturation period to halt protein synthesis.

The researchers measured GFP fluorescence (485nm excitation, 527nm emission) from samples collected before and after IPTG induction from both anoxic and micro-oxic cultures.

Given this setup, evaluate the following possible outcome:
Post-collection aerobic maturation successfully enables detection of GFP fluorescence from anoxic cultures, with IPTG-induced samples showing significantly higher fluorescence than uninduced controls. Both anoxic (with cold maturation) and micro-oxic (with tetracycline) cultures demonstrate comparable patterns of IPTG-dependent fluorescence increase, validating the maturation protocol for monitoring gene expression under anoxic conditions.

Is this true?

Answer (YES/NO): NO